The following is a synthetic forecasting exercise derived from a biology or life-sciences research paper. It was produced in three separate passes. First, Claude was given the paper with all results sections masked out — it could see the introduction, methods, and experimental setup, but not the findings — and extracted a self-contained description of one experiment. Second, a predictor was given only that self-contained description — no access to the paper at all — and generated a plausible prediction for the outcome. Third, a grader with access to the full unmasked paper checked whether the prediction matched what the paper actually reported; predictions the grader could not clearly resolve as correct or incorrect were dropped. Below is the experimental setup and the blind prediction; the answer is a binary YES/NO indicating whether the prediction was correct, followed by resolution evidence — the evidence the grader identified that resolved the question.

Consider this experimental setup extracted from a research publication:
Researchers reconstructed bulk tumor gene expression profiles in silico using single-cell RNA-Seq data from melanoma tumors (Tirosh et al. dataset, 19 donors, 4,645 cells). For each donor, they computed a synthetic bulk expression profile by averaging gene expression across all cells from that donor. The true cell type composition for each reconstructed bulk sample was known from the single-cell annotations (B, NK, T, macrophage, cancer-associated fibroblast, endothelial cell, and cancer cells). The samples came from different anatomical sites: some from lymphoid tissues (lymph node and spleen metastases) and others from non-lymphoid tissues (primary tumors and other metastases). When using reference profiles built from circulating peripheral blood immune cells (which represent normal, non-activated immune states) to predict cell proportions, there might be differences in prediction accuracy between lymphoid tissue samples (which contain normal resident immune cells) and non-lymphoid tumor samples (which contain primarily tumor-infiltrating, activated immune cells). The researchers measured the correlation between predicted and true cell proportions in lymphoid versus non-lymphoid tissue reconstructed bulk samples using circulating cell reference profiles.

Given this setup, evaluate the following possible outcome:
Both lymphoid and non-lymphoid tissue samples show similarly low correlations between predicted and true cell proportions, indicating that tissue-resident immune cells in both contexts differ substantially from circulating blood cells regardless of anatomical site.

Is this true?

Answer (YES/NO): NO